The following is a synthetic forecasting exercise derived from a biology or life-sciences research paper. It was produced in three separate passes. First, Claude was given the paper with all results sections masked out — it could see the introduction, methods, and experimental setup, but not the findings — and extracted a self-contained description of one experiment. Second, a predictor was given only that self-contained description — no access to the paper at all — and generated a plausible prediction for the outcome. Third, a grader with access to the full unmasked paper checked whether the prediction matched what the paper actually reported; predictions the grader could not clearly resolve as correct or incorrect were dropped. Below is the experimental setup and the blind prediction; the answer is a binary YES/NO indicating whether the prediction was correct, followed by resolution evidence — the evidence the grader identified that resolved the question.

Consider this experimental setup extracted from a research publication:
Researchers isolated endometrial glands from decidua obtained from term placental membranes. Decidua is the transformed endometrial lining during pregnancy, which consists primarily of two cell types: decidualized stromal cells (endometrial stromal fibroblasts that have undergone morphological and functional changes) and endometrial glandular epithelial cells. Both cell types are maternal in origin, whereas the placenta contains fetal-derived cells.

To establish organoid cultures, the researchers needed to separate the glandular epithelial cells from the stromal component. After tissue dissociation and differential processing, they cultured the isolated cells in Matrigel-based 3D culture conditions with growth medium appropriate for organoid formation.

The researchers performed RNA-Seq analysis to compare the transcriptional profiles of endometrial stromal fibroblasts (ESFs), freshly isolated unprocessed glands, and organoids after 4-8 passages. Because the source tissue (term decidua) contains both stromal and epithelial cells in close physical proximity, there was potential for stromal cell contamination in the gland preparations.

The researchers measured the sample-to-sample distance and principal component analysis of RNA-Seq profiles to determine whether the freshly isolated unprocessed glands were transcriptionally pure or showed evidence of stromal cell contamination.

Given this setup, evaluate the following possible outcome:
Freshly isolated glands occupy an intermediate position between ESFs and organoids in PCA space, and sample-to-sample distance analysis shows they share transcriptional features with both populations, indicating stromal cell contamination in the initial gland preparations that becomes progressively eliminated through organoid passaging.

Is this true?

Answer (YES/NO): NO